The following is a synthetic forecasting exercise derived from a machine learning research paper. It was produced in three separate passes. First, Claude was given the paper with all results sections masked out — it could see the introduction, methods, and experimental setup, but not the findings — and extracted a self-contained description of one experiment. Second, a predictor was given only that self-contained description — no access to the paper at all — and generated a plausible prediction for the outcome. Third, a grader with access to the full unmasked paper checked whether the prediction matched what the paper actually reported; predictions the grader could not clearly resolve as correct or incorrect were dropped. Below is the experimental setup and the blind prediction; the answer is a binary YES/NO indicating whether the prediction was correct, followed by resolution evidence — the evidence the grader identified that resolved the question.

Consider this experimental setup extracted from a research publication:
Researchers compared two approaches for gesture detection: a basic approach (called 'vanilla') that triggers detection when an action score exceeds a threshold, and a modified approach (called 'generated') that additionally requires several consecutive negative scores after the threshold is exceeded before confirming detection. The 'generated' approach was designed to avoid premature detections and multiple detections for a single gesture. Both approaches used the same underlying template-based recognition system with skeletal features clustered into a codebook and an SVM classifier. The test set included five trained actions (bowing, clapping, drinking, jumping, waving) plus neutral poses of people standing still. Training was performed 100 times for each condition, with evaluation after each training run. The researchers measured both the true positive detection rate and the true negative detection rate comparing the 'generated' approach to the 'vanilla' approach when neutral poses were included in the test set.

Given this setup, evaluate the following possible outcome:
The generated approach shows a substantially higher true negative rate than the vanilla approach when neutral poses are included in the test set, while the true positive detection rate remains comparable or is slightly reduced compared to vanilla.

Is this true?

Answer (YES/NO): NO